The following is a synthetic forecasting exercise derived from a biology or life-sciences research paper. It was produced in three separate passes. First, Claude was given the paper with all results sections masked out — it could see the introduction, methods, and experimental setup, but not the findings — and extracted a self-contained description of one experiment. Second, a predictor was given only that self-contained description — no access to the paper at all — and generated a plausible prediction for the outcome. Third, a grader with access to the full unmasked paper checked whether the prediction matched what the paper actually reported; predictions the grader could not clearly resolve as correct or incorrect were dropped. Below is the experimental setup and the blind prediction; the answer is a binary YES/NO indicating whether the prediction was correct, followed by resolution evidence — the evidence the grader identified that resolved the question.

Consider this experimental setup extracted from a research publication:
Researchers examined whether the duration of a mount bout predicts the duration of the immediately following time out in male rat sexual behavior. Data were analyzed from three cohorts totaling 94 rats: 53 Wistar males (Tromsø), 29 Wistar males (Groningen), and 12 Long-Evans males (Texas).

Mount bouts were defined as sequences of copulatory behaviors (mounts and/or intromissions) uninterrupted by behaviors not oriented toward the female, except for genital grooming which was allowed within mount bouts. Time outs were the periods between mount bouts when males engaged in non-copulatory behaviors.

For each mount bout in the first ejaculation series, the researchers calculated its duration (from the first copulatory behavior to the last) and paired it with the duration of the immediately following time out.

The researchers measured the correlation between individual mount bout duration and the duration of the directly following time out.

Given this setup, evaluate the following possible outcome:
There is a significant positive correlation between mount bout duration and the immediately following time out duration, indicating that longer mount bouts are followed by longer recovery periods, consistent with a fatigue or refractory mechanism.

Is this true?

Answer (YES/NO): NO